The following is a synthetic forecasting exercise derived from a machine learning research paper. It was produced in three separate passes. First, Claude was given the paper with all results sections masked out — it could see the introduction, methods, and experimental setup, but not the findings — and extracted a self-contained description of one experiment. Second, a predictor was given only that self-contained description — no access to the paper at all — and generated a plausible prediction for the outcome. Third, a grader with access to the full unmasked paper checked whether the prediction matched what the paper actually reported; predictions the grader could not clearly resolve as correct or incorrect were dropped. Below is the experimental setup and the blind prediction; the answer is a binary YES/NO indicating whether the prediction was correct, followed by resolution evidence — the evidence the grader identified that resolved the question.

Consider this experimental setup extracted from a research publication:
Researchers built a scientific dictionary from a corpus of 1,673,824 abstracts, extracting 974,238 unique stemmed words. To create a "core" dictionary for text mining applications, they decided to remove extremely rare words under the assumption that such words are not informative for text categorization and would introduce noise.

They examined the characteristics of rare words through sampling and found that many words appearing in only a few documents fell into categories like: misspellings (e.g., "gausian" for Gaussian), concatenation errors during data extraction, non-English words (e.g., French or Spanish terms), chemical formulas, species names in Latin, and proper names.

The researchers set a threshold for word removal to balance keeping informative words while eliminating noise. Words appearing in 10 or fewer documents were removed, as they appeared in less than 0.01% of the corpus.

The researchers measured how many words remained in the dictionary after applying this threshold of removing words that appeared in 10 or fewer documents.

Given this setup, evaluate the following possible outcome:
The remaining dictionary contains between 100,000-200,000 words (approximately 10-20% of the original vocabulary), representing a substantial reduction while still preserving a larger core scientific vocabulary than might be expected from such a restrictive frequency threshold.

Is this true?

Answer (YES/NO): YES